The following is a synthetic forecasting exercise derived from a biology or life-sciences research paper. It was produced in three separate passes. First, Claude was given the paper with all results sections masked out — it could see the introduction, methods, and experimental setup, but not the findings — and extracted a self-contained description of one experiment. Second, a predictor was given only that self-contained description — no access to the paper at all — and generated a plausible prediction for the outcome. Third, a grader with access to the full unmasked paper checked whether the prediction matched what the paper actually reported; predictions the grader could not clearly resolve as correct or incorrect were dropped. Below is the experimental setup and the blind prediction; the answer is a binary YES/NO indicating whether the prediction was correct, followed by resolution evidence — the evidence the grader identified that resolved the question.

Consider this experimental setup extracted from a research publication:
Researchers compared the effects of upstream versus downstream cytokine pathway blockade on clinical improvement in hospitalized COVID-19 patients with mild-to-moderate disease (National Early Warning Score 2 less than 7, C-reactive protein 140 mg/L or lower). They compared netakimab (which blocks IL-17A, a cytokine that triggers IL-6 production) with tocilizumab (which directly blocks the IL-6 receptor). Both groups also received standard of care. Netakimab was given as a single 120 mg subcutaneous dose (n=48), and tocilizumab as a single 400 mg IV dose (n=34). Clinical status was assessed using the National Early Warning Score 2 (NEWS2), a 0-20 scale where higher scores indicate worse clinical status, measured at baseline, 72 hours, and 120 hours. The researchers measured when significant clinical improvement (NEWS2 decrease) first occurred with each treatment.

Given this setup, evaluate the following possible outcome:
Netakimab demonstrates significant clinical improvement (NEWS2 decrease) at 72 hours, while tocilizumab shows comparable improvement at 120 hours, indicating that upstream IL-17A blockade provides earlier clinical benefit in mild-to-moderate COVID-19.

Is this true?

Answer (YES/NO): NO